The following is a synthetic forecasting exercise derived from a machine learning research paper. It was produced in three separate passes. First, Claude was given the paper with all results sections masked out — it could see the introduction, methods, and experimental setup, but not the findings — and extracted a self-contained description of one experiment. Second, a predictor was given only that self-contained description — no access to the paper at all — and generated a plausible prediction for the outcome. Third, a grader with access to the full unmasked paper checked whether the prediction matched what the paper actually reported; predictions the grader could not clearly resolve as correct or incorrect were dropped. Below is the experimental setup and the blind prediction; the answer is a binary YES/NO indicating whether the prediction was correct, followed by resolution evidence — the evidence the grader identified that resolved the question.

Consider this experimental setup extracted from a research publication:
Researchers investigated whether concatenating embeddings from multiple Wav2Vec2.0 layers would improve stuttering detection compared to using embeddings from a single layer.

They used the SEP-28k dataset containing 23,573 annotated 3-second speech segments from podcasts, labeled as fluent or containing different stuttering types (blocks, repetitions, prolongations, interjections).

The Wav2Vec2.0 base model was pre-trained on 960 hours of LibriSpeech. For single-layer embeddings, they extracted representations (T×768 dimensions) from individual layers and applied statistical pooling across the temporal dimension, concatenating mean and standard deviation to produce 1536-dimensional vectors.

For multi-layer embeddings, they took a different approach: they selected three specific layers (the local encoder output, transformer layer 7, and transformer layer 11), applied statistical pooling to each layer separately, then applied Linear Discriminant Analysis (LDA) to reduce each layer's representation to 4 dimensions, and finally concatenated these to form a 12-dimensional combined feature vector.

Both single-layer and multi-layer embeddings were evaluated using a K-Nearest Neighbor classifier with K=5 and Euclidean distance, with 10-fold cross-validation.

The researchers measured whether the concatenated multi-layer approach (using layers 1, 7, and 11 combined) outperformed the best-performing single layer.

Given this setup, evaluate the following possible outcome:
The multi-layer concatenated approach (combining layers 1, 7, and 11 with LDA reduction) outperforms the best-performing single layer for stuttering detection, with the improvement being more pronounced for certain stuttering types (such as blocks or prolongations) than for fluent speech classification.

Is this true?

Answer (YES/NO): YES